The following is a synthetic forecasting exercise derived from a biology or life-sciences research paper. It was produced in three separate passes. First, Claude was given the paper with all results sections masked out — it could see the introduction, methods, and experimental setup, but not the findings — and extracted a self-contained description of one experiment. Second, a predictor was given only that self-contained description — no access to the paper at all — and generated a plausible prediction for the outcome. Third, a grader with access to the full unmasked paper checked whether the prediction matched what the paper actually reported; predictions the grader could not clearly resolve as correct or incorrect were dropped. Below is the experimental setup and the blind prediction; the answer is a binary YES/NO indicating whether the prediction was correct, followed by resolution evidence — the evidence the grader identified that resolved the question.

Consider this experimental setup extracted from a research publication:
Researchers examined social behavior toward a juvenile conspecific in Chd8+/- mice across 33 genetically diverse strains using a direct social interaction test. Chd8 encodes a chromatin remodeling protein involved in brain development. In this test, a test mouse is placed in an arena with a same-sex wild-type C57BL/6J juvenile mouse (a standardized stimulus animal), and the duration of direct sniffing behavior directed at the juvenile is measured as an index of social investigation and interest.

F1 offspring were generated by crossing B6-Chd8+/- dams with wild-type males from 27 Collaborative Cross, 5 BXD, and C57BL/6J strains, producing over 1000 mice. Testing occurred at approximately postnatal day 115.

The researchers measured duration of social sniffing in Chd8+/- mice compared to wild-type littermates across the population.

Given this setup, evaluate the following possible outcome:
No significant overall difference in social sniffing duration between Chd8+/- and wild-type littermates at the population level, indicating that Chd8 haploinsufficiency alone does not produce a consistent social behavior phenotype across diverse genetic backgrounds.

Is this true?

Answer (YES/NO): NO